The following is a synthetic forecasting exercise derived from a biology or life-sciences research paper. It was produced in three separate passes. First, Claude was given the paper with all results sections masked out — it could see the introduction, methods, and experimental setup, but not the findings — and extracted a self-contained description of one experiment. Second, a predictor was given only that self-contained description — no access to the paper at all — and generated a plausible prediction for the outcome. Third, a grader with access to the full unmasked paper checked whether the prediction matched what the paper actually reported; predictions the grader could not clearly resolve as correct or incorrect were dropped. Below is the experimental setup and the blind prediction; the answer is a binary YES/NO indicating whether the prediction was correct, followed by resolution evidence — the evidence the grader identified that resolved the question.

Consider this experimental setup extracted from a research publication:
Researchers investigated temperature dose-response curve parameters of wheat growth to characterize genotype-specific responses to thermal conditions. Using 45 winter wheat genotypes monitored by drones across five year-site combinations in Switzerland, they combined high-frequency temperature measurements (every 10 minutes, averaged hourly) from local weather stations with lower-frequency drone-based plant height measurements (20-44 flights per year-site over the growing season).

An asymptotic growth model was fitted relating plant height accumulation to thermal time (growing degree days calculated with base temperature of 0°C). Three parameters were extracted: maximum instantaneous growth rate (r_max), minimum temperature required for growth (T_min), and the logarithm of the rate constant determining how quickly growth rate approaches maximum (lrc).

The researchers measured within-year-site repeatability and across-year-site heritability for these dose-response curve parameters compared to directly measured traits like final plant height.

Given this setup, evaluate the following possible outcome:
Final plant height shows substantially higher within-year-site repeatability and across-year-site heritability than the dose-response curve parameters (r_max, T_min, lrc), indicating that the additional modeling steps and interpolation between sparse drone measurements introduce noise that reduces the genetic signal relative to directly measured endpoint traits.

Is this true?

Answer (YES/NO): NO